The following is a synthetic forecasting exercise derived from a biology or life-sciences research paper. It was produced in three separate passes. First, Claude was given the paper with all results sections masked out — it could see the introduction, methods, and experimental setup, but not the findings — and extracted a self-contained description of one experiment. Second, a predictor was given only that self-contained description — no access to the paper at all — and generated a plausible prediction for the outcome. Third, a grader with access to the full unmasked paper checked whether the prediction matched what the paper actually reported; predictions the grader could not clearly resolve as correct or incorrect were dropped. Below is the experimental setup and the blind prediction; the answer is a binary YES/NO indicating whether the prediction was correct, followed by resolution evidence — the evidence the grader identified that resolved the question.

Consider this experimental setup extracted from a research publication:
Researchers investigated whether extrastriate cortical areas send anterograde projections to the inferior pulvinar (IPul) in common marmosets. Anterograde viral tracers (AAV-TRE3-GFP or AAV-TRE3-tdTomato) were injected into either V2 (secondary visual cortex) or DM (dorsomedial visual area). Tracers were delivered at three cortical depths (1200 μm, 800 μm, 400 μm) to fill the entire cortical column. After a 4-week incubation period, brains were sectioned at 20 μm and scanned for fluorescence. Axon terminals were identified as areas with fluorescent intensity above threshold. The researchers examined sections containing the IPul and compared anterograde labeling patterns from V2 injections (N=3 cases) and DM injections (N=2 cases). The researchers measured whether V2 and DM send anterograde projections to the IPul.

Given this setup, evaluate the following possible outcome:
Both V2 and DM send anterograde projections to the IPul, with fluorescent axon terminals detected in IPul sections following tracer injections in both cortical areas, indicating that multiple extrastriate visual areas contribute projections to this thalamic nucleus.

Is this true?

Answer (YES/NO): NO